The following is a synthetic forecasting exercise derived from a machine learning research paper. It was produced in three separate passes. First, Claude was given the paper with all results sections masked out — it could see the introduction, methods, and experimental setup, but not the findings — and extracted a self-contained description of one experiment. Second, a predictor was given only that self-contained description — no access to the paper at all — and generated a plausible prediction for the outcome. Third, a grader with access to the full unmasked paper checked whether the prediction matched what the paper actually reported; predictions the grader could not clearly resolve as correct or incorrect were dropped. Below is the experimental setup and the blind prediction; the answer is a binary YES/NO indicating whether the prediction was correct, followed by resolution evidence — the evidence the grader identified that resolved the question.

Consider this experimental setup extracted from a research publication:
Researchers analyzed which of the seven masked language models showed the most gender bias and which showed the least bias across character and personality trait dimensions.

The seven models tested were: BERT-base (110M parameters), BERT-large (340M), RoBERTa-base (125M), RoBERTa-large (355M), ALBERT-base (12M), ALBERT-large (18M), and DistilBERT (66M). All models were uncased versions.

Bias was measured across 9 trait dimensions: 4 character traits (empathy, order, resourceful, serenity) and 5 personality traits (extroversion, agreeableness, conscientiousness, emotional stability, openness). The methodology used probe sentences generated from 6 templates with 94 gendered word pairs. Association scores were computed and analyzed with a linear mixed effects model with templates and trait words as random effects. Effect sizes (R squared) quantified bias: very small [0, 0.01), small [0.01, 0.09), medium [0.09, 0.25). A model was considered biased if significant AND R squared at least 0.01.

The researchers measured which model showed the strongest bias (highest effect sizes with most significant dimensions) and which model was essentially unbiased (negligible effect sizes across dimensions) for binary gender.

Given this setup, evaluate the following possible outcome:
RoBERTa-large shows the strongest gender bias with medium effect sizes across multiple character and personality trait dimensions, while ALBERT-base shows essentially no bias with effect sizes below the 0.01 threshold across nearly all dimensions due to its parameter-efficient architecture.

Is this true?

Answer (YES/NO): NO